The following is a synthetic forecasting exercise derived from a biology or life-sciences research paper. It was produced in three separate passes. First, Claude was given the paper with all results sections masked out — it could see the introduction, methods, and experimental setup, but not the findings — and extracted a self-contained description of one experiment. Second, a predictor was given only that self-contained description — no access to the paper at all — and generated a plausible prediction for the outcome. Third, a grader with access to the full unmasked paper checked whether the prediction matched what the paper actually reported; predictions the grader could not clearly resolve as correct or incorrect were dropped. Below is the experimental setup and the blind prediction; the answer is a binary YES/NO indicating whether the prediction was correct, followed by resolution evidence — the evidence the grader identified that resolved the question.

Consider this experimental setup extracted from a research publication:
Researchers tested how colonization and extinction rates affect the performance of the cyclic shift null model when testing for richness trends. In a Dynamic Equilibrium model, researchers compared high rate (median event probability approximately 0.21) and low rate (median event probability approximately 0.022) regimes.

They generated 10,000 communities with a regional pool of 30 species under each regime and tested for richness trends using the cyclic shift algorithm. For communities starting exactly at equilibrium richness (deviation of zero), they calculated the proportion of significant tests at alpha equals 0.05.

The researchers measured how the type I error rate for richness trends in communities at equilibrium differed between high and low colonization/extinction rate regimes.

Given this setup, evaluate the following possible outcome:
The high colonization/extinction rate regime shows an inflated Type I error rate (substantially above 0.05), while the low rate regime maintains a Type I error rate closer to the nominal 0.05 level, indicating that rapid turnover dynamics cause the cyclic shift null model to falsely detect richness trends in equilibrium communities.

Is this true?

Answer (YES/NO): NO